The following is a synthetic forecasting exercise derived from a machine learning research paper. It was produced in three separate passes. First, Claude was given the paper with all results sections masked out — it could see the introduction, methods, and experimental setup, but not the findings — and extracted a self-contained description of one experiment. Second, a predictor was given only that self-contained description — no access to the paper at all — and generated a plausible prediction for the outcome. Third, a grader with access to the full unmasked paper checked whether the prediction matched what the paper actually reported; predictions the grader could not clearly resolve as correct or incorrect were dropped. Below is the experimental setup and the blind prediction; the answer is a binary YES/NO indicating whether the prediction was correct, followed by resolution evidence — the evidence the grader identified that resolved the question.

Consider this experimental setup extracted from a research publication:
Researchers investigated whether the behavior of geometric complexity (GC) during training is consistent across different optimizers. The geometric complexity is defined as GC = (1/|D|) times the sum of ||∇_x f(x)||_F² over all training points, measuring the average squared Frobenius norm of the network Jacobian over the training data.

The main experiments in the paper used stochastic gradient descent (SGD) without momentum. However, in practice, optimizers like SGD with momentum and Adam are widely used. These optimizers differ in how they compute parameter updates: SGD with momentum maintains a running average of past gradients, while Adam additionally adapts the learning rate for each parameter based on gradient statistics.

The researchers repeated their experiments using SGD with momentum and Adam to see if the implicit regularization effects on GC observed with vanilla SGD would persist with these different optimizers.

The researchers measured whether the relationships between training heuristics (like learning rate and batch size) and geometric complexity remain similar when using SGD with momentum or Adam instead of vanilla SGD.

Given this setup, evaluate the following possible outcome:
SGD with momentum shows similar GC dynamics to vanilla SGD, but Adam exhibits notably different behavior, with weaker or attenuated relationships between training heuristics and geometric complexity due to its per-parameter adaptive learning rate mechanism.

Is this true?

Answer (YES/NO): NO